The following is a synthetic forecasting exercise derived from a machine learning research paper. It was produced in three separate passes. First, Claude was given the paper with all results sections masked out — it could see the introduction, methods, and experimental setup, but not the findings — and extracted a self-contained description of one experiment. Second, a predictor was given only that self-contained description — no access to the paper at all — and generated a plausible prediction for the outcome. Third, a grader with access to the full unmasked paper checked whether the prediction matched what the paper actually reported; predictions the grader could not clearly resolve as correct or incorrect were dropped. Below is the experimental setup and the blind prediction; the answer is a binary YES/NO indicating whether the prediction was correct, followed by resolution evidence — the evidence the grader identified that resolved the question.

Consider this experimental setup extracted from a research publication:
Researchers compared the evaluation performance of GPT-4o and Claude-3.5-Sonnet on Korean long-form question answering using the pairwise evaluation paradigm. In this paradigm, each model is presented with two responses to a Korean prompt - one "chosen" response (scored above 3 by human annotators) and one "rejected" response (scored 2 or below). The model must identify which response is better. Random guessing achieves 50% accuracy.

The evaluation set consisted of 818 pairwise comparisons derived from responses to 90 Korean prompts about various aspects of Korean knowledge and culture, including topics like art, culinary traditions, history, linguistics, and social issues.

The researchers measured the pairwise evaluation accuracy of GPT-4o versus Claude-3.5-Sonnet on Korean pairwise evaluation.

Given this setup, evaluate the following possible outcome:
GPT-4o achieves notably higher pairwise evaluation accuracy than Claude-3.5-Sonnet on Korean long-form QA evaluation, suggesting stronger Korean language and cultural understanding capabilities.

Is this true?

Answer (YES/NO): NO